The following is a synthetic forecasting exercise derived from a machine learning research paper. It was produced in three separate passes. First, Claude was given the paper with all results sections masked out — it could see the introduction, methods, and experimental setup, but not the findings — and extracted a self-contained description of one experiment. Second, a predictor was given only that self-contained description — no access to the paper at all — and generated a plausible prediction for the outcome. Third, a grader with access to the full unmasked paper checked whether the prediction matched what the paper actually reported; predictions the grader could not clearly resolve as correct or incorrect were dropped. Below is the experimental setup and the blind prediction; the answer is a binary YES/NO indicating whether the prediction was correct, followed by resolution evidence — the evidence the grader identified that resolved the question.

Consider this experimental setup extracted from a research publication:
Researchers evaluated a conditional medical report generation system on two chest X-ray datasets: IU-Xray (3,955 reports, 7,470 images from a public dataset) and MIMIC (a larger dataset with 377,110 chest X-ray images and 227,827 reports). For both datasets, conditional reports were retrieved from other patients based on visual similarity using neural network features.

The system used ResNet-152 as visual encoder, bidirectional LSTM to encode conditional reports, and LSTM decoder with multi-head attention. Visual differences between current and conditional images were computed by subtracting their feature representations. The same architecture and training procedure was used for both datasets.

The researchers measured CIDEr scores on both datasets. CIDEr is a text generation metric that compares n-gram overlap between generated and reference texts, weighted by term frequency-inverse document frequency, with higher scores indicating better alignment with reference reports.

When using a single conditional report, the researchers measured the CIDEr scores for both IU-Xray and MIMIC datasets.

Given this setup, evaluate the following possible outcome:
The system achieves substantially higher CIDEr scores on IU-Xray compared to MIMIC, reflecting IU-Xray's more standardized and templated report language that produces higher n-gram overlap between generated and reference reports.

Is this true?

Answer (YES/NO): YES